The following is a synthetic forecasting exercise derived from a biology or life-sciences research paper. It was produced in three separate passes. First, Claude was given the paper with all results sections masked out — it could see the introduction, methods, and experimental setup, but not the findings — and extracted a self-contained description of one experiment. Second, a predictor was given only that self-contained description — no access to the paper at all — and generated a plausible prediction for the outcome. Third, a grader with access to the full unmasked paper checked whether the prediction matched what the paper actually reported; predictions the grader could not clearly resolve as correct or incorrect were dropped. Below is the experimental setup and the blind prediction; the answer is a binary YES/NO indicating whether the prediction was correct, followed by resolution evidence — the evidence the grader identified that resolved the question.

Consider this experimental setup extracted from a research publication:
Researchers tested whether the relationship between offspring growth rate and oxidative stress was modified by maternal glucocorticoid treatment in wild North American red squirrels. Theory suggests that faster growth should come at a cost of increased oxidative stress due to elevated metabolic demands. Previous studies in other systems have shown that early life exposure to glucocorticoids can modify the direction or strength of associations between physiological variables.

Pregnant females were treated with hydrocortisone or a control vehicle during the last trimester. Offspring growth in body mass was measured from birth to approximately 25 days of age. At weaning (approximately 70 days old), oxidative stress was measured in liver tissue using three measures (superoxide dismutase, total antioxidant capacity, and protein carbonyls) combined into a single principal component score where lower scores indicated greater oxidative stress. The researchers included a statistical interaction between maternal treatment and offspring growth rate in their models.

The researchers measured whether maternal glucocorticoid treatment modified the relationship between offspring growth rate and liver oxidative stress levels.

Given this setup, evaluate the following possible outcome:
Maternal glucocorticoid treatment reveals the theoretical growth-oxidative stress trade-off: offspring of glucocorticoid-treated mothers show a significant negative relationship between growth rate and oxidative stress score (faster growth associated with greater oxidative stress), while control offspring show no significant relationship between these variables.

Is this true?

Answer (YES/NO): NO